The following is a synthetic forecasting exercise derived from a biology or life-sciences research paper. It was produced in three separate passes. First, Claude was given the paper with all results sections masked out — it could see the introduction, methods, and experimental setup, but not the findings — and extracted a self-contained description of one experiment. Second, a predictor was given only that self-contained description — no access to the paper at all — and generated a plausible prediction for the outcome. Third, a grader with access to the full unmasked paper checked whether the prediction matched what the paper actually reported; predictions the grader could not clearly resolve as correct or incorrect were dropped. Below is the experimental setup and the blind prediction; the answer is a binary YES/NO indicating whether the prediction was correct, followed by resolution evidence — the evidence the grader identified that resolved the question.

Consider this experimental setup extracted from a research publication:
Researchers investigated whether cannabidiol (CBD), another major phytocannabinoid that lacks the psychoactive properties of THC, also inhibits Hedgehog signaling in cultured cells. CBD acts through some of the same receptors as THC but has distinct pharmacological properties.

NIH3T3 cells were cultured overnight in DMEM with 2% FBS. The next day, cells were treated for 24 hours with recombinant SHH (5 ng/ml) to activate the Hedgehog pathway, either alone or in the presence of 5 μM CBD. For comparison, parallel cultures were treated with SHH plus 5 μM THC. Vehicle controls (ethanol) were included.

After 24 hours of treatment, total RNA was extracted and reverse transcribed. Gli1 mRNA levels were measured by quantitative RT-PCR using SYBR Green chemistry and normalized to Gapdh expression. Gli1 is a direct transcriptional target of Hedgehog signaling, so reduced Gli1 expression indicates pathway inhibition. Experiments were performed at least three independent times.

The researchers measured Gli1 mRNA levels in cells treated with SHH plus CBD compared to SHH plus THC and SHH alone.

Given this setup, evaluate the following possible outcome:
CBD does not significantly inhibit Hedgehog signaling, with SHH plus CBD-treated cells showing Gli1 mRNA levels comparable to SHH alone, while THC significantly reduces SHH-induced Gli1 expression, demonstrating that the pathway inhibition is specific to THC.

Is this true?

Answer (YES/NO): NO